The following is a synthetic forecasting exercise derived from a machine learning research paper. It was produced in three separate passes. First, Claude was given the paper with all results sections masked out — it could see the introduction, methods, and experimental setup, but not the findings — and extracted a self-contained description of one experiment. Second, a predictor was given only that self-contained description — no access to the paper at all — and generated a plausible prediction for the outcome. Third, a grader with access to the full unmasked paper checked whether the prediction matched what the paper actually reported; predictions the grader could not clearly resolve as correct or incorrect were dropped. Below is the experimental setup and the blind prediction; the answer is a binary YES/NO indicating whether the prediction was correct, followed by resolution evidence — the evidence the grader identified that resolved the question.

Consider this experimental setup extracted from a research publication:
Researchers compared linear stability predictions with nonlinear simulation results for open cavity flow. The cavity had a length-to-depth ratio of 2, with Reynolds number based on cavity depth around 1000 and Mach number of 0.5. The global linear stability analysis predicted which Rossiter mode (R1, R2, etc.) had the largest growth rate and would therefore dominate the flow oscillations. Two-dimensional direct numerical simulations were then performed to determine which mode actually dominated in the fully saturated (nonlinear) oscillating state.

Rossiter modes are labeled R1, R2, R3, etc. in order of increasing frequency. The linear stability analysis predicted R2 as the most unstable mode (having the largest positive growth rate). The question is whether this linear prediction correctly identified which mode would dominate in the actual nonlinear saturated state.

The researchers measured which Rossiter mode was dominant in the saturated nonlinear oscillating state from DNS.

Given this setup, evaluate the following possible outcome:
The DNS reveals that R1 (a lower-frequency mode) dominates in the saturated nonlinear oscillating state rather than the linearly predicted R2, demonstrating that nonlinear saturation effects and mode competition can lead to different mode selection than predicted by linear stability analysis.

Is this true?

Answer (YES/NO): YES